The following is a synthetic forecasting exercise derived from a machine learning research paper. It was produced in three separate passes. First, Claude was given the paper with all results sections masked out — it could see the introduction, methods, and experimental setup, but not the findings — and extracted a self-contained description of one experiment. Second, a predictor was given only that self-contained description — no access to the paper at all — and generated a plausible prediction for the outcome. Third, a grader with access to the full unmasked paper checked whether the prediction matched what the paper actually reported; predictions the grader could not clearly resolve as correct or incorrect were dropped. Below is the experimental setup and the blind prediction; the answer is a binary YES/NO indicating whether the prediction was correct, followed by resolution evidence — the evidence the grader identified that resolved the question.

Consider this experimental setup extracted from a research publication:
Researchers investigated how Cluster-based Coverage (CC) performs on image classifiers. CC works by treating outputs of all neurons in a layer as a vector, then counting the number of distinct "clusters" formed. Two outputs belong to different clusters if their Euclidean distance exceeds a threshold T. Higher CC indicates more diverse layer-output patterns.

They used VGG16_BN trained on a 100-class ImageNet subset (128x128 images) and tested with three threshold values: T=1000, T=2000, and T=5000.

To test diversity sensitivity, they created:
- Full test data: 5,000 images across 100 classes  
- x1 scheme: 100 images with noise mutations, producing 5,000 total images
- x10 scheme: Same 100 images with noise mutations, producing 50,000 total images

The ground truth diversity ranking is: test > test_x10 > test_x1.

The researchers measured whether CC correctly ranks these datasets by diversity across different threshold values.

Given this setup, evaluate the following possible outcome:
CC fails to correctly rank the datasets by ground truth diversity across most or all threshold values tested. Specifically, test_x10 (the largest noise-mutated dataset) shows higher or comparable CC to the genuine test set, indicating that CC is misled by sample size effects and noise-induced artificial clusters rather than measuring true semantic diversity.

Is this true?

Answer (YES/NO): NO